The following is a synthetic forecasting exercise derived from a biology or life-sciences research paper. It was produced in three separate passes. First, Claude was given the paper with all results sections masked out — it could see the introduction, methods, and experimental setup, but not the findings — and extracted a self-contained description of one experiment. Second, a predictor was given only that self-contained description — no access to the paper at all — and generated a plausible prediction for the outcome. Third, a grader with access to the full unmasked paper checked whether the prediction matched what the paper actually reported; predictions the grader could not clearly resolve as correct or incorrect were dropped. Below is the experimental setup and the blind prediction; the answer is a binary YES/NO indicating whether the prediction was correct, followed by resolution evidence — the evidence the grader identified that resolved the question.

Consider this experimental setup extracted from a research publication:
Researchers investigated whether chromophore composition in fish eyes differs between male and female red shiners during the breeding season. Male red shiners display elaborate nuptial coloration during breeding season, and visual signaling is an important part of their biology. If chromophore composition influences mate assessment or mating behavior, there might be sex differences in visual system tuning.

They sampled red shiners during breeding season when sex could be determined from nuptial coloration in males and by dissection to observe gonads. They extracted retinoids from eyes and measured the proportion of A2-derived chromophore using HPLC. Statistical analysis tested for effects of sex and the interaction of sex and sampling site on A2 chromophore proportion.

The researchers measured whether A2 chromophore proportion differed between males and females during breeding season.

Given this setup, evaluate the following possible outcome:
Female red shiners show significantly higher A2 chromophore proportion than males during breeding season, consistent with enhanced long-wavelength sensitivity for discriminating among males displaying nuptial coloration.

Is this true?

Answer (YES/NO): NO